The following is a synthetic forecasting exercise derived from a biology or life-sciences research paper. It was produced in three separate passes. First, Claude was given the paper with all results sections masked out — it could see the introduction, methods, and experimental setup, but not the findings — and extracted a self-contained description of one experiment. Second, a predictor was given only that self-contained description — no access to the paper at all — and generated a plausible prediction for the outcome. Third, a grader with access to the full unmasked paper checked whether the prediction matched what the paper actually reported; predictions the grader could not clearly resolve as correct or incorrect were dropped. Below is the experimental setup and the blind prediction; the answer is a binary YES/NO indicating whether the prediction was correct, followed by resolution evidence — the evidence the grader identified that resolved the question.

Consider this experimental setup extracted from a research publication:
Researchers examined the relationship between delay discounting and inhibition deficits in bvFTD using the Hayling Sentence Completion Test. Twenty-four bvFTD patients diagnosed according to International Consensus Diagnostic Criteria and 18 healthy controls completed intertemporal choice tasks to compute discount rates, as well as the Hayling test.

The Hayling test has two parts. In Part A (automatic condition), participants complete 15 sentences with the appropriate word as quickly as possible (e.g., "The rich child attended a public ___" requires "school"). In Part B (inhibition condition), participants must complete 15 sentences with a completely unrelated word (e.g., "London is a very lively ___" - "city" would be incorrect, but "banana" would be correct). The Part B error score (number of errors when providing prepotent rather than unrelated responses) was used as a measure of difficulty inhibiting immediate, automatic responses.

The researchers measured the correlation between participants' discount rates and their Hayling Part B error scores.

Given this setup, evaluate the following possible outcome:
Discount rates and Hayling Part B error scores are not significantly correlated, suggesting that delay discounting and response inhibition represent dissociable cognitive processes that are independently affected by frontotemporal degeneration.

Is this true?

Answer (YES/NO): NO